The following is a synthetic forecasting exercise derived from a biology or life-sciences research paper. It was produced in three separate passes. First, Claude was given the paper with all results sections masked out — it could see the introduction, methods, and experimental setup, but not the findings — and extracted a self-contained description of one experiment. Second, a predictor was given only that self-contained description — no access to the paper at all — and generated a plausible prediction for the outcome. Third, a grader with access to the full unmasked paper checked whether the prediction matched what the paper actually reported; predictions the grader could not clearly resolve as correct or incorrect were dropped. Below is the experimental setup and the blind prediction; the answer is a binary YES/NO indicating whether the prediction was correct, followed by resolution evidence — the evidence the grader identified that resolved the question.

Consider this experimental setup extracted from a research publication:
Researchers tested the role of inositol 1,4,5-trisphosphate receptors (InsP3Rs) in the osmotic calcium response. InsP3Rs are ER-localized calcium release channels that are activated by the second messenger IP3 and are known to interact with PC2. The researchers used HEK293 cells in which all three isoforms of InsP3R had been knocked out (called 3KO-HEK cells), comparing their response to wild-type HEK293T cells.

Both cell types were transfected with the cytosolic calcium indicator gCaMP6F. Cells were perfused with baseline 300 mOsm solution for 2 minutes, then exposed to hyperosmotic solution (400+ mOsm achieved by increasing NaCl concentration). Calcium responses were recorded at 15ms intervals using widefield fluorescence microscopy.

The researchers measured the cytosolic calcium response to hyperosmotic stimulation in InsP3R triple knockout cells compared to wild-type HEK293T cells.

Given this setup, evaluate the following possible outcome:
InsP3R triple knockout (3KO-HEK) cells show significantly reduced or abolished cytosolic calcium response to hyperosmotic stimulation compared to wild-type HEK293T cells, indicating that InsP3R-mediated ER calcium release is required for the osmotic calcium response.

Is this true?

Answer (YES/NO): NO